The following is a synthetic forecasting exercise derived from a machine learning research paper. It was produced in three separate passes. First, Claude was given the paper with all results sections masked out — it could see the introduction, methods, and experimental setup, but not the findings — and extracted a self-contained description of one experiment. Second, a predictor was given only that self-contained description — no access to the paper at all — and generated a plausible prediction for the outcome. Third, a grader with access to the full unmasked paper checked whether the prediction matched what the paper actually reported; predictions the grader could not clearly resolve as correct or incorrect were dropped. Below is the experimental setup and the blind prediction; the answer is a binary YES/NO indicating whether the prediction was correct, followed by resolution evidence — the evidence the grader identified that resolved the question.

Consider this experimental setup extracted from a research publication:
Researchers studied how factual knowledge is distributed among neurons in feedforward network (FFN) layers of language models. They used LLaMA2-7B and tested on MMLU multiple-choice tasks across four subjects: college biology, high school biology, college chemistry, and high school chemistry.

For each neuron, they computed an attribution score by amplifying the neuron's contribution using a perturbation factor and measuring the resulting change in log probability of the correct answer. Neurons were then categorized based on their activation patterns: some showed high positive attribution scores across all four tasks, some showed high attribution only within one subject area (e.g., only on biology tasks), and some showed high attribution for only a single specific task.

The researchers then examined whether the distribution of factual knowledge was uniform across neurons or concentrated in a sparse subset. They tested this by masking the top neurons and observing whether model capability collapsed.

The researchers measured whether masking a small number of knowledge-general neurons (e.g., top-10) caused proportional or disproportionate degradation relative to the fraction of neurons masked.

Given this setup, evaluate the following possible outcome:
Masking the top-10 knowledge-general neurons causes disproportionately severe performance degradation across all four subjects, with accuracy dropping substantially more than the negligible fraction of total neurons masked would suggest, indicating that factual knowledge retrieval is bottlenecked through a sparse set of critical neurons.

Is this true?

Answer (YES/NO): YES